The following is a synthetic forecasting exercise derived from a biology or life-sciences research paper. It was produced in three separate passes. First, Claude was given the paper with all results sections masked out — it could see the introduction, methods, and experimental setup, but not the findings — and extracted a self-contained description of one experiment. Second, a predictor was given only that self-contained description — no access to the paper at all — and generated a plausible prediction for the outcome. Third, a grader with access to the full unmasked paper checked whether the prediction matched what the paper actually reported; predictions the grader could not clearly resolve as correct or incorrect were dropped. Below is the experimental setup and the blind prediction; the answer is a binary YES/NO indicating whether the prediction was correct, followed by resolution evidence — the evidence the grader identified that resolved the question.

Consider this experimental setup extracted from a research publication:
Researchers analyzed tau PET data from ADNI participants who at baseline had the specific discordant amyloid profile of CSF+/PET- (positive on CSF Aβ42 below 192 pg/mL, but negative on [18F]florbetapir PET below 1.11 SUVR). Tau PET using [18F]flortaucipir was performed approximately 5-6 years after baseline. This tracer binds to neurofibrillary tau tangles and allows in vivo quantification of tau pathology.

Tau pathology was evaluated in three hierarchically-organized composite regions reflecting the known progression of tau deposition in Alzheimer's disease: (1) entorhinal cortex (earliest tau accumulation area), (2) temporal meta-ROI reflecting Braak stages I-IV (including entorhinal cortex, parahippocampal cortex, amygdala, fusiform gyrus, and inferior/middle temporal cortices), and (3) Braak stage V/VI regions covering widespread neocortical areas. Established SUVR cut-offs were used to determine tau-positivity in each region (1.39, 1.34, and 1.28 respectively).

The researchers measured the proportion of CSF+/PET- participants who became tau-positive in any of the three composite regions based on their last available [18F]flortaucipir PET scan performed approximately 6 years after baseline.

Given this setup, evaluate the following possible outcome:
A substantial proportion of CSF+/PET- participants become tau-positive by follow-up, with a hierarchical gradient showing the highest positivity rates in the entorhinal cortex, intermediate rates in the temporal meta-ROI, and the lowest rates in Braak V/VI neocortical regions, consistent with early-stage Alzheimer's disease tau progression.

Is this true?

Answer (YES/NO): NO